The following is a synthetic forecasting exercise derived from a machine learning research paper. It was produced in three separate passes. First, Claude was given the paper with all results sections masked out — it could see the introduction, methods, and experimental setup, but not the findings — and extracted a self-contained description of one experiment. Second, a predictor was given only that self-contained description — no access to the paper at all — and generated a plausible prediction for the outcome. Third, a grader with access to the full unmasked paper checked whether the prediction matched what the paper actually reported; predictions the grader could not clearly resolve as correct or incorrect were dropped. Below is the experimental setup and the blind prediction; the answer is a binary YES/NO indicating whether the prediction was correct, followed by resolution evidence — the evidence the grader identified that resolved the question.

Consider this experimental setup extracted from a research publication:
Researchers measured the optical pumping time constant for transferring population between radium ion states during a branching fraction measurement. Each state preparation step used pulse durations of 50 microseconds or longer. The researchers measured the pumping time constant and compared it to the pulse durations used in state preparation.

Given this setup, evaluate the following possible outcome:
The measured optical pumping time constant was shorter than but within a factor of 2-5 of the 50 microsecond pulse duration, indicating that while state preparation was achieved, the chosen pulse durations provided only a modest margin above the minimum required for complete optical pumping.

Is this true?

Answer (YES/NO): NO